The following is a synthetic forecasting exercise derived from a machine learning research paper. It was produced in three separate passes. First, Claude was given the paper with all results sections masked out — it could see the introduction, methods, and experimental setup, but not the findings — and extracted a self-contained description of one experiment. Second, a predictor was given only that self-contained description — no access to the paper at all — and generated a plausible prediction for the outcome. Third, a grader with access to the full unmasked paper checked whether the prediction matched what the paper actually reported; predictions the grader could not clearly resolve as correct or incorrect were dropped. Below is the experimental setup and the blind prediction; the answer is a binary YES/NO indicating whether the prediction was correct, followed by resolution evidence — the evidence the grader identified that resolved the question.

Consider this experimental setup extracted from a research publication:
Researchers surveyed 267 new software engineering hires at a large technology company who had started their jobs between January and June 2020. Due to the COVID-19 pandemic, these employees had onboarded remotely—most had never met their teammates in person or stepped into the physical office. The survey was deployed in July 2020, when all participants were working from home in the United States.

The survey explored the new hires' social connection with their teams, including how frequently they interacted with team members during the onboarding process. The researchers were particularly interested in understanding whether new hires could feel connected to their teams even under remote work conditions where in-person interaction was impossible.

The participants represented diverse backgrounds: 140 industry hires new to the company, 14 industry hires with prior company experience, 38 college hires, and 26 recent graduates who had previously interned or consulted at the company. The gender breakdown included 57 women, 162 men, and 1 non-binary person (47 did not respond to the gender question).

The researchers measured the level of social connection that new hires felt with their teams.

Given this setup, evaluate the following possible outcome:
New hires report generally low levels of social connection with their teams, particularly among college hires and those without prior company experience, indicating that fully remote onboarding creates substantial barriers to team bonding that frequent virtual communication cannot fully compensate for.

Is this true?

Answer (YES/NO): NO